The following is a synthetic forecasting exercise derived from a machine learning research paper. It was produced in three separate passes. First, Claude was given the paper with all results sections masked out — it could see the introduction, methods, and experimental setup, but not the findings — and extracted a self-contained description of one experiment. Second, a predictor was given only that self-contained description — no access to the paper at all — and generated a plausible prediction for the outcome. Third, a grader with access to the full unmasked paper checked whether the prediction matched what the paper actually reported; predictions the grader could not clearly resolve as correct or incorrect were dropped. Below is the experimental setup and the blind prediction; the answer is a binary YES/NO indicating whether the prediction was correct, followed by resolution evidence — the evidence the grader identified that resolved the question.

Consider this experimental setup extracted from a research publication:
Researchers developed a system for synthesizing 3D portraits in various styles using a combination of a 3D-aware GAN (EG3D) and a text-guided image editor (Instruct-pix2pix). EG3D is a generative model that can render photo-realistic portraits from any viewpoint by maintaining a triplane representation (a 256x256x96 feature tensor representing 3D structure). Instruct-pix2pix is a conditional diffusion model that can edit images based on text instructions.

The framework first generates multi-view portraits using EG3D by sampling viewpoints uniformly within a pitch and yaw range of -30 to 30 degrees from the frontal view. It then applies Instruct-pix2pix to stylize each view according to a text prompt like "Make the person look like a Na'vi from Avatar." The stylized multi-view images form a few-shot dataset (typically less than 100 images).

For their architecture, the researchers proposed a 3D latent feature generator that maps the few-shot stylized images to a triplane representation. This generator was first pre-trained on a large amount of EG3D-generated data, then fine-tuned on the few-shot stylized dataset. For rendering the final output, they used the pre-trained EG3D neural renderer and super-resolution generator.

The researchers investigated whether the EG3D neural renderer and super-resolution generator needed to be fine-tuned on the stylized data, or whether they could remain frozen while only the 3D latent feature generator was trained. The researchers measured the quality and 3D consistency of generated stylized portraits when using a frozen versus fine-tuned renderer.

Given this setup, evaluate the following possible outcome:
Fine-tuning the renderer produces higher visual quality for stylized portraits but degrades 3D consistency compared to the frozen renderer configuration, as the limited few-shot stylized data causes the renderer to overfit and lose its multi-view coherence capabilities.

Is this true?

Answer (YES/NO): NO